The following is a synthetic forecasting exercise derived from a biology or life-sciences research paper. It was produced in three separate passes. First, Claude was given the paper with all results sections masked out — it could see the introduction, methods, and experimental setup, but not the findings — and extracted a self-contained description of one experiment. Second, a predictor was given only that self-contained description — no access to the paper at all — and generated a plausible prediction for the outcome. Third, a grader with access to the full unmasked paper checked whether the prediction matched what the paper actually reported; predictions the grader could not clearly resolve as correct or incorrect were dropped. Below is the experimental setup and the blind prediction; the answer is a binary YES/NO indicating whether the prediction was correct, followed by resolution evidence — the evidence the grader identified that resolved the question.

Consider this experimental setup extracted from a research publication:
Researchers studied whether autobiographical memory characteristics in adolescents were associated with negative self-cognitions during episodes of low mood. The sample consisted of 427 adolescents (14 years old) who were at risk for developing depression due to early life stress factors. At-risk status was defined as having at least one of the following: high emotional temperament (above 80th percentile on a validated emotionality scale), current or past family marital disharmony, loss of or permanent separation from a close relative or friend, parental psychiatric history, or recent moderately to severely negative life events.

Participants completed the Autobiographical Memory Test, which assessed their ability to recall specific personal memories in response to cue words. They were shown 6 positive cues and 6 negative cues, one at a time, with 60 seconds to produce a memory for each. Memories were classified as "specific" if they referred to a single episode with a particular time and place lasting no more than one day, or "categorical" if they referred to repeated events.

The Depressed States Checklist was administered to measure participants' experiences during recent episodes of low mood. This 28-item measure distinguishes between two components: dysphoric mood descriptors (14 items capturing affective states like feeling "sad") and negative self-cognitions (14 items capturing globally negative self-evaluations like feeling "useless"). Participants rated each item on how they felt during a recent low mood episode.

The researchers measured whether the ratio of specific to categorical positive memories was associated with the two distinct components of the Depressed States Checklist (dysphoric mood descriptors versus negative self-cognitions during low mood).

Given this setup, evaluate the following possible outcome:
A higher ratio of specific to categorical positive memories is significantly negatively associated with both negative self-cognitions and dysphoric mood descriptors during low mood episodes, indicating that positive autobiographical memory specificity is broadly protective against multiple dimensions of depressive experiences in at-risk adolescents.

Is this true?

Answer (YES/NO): NO